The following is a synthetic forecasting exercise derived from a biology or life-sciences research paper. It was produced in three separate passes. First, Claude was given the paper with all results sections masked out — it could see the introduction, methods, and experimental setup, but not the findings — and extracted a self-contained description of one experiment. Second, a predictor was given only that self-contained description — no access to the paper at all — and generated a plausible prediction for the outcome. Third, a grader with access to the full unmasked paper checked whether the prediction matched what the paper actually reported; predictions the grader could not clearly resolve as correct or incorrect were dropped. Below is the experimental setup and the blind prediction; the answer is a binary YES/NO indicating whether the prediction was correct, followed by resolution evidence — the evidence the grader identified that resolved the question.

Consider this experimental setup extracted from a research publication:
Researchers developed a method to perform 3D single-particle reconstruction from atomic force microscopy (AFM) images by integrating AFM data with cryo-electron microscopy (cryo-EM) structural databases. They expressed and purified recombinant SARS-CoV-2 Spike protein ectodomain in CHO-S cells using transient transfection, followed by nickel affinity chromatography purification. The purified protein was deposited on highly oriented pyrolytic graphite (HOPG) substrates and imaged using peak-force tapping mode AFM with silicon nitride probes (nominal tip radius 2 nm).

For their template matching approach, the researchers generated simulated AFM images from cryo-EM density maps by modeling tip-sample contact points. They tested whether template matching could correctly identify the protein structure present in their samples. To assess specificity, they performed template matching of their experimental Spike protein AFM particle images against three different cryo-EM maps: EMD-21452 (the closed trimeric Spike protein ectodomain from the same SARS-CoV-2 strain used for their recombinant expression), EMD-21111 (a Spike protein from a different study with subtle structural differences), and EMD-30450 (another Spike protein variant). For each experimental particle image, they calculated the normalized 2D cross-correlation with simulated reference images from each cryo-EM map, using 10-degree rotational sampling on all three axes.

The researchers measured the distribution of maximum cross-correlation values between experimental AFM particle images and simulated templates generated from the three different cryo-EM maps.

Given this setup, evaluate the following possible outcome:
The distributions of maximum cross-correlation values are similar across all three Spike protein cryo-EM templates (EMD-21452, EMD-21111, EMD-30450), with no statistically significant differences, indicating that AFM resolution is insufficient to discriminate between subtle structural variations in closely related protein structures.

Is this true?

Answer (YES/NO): NO